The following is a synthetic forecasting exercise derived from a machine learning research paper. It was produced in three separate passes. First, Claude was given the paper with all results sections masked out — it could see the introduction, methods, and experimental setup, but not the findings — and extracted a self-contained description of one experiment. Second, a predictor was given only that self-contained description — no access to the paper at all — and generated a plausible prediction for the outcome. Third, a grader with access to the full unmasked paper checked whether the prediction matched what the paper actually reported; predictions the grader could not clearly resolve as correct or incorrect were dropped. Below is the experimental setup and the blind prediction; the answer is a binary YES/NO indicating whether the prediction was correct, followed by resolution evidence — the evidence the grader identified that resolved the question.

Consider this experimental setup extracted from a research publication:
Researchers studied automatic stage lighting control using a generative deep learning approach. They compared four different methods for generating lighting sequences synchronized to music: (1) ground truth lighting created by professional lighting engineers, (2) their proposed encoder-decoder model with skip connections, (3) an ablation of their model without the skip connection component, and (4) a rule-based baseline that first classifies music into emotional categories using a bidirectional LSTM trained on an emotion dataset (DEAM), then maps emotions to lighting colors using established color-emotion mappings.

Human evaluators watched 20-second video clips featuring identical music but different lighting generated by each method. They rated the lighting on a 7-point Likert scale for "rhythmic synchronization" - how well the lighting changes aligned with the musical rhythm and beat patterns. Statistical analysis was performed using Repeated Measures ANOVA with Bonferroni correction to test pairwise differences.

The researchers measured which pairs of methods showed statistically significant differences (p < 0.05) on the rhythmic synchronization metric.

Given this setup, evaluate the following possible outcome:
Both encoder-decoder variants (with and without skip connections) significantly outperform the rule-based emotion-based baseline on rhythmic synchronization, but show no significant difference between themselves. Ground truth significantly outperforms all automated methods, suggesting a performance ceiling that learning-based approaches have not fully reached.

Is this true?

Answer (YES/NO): NO